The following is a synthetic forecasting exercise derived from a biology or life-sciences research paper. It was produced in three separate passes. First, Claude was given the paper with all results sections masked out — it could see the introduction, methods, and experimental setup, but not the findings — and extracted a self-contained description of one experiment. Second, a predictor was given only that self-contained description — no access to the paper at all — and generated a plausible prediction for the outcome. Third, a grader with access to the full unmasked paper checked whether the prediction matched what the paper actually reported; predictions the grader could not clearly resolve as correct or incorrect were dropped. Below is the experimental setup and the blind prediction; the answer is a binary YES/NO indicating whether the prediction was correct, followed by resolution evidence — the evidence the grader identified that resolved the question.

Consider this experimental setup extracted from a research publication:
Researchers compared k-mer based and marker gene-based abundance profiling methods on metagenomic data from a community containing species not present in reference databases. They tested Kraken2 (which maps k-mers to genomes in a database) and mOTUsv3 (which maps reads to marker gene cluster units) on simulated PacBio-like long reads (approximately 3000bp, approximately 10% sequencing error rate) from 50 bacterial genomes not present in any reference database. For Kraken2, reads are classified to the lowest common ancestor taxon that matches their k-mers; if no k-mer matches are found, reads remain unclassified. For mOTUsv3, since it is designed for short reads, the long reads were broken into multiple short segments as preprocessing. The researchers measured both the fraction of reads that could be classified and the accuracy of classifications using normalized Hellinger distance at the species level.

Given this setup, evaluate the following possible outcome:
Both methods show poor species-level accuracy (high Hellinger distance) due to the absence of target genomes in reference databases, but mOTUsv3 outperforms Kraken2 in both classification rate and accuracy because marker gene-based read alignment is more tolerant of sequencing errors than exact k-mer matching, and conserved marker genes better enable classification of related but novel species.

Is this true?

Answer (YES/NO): NO